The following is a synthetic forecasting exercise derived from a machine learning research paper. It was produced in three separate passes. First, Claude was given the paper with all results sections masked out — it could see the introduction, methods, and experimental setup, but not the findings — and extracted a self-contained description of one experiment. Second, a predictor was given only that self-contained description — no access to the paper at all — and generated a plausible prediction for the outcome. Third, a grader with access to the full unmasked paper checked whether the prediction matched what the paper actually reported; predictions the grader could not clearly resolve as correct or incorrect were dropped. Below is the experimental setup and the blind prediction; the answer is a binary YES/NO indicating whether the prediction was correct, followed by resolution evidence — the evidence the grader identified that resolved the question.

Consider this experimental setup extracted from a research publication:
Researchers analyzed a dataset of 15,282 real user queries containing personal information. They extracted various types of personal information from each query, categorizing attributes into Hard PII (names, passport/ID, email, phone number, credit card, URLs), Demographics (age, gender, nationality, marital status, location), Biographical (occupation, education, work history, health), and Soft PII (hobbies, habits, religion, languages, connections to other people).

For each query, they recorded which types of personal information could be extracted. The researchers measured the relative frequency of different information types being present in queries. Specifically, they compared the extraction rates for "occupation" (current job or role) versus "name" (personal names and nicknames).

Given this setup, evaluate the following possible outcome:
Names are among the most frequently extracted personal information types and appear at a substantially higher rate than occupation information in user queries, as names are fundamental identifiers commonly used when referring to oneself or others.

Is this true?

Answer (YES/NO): NO